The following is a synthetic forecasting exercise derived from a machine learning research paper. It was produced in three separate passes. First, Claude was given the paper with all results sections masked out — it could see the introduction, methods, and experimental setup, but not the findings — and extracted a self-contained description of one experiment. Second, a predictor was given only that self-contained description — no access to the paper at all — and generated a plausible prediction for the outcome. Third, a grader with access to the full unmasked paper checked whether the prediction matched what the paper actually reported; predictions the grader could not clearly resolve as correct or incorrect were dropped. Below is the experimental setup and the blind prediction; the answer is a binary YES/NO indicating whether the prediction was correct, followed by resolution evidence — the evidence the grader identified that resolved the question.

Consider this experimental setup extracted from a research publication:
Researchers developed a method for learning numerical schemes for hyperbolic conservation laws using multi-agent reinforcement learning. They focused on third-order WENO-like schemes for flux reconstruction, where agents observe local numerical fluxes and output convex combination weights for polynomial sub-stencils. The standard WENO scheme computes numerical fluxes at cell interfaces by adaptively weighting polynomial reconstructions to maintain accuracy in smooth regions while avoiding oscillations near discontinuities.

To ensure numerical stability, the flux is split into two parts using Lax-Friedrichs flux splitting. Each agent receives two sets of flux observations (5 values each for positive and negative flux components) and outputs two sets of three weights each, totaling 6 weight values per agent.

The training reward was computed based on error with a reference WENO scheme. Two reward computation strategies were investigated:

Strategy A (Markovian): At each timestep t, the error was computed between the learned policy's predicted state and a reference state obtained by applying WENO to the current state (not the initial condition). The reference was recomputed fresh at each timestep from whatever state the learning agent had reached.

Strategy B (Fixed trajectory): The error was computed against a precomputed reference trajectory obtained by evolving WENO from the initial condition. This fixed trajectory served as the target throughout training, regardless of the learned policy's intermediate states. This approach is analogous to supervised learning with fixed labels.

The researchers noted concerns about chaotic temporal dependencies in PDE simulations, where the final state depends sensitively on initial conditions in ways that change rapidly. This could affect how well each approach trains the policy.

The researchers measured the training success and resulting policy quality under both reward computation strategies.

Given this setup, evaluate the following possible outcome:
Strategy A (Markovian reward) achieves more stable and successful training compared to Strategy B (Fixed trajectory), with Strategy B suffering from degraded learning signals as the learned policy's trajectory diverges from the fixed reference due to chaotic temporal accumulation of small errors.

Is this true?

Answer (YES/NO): YES